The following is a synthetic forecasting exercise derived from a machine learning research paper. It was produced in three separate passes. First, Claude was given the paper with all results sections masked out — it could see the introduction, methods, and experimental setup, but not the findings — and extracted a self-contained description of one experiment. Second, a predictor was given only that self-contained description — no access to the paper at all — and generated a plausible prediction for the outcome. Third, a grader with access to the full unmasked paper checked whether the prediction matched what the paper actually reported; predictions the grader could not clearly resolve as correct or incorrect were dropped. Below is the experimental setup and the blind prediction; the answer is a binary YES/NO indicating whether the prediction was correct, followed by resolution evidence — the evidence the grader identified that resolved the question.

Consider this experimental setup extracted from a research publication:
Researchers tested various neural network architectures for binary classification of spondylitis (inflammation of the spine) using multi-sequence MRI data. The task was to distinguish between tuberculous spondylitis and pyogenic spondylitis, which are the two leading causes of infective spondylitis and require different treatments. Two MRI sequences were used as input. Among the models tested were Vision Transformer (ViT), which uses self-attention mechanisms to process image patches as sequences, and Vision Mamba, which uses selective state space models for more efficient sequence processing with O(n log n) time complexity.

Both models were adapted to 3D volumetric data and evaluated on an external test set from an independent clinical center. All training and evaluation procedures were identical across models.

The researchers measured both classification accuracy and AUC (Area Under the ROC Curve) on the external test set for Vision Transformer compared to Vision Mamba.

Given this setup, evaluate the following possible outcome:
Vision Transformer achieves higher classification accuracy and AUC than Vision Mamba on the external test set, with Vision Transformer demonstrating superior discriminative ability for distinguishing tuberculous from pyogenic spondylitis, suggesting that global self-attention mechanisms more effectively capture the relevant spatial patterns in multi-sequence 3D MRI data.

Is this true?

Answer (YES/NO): NO